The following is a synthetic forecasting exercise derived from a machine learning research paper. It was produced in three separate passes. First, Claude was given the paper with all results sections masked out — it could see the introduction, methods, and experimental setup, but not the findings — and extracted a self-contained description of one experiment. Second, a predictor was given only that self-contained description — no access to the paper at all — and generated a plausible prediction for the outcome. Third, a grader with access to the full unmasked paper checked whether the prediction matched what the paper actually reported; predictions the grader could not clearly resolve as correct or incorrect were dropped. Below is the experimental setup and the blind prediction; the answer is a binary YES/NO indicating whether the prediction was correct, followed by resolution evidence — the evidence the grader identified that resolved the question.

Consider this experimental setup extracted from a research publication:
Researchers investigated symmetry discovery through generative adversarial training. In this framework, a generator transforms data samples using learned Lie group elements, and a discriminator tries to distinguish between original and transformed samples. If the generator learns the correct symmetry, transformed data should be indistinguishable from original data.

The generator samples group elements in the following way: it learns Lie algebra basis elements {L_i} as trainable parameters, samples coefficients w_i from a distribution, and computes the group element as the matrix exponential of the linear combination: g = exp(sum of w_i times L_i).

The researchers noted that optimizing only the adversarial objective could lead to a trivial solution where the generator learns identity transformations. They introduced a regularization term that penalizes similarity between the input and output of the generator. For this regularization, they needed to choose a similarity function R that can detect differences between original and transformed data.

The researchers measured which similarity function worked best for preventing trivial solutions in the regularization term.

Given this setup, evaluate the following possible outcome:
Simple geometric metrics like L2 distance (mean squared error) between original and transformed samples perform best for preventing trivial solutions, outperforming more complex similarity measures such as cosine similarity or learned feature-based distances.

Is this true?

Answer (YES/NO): NO